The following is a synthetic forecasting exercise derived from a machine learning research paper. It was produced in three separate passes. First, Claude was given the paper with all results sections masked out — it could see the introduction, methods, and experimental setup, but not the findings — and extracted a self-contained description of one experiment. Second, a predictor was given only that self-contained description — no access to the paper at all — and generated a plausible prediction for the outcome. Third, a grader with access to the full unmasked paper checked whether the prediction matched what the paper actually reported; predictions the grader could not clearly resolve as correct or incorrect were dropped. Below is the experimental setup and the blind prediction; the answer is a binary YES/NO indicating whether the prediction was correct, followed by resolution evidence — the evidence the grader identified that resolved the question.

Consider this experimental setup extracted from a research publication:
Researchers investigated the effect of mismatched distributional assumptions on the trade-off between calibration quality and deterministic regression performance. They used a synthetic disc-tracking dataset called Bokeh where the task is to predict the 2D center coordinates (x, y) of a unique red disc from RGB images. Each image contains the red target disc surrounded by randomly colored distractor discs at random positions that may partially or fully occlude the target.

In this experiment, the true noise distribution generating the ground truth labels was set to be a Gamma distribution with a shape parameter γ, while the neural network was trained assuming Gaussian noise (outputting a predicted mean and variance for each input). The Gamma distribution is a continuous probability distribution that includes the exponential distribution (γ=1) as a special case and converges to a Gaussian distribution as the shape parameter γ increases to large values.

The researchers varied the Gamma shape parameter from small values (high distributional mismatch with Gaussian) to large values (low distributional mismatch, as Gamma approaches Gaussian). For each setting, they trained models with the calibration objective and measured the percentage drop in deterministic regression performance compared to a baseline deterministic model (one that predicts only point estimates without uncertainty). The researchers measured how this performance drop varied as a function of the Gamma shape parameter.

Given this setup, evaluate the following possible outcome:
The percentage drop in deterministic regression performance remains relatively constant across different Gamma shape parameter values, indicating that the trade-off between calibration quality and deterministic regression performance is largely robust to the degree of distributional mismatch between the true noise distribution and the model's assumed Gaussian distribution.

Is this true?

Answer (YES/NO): NO